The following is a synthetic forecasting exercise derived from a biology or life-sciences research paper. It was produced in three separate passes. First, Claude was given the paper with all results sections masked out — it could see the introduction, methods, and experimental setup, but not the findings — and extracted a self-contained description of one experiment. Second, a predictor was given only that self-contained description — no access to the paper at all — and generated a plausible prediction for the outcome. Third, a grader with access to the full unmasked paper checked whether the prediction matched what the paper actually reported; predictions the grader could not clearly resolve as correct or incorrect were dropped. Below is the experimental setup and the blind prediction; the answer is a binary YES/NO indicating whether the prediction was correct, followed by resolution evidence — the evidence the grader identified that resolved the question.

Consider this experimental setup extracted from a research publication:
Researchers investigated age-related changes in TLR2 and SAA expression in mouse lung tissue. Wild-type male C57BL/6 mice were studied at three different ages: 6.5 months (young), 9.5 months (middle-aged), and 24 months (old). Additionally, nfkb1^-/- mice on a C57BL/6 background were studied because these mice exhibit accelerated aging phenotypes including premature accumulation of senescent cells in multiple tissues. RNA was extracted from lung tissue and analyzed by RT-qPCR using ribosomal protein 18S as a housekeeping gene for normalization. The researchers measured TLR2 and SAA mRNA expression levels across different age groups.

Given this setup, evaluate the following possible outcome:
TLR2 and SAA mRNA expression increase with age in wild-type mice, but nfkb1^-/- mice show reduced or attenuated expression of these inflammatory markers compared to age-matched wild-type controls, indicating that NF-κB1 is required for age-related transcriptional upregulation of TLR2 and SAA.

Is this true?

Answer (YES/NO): NO